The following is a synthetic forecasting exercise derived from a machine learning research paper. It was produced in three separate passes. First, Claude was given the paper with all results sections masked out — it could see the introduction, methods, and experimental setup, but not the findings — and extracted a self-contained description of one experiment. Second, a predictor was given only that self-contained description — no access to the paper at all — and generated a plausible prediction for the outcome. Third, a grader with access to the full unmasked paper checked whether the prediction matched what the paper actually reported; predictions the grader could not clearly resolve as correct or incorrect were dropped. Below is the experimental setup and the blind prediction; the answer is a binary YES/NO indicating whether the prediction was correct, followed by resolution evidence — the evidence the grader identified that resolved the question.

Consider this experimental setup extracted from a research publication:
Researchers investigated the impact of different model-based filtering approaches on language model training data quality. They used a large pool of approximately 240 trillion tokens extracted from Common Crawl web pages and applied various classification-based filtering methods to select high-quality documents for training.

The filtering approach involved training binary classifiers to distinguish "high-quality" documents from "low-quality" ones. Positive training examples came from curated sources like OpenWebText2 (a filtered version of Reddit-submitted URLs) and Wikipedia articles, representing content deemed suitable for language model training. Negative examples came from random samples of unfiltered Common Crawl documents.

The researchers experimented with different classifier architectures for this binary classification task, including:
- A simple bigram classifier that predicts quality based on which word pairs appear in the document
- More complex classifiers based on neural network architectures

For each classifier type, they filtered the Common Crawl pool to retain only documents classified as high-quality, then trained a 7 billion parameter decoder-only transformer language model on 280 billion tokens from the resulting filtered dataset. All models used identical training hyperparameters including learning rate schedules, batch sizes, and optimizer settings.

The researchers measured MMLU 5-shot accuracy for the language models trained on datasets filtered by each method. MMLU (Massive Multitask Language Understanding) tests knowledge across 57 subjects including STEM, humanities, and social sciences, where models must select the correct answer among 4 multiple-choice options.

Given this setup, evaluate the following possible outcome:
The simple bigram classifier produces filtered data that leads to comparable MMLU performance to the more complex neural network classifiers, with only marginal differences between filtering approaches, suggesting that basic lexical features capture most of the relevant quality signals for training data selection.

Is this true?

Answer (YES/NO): NO